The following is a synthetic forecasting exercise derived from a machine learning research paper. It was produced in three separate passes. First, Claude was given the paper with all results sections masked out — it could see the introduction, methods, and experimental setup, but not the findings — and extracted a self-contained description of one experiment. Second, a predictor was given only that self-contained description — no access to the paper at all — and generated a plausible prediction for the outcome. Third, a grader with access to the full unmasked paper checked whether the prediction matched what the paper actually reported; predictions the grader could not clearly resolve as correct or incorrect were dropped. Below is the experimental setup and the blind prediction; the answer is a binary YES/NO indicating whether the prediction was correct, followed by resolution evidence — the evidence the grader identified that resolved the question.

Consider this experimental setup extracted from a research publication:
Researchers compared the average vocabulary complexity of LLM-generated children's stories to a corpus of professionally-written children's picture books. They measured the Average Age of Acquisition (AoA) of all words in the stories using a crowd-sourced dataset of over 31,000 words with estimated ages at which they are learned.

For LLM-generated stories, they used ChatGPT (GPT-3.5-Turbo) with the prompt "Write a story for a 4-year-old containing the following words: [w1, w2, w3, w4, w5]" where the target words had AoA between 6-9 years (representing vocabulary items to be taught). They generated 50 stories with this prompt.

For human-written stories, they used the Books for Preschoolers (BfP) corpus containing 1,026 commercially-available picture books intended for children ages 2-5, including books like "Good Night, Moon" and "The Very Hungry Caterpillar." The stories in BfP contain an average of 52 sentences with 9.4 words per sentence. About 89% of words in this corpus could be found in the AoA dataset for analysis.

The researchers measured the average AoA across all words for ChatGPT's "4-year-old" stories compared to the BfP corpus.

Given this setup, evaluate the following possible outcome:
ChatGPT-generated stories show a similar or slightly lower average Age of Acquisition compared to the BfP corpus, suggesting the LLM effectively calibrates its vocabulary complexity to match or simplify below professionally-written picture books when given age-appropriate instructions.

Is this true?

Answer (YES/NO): NO